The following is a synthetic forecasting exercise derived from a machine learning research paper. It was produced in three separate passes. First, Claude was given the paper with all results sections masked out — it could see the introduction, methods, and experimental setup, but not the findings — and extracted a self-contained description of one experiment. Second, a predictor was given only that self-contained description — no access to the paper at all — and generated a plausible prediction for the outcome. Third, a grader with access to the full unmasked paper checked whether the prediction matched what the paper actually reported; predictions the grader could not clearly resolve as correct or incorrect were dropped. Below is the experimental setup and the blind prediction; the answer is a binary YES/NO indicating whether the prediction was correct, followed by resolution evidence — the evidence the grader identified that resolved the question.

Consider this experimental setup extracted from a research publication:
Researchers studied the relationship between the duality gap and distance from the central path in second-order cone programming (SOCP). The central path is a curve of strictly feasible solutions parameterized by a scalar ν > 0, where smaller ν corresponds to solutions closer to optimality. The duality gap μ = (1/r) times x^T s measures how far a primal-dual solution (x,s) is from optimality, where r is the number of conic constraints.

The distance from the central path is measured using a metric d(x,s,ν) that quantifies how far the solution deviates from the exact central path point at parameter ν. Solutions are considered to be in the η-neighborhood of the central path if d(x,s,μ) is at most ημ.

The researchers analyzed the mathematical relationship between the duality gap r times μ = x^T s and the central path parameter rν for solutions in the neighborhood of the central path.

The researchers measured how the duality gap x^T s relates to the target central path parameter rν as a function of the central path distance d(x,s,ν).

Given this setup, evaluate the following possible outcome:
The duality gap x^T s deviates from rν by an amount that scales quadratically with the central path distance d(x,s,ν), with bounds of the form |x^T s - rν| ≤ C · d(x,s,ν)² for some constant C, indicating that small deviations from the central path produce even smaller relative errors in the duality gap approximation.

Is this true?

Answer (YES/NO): NO